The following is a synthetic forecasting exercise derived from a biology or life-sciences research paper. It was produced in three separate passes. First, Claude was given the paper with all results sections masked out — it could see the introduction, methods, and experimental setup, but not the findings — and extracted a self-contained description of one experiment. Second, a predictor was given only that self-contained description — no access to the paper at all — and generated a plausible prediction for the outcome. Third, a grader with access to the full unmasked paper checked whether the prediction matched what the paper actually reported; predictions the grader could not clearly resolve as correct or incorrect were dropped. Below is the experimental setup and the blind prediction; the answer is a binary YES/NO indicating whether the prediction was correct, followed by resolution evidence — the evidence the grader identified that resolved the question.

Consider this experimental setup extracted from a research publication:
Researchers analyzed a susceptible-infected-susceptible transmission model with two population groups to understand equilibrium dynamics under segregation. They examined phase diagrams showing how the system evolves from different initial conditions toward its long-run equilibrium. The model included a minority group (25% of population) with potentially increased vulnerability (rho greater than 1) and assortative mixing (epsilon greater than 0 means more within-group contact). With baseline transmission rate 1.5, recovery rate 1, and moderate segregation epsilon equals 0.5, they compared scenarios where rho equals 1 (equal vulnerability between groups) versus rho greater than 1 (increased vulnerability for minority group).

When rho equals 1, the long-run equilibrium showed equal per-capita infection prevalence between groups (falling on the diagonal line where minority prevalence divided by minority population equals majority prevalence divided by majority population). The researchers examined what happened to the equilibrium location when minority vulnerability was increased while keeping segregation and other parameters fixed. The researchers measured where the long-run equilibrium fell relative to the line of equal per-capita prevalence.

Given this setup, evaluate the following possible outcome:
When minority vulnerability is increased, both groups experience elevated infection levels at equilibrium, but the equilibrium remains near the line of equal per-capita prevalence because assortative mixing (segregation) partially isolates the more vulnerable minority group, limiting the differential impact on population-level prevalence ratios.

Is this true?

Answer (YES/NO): NO